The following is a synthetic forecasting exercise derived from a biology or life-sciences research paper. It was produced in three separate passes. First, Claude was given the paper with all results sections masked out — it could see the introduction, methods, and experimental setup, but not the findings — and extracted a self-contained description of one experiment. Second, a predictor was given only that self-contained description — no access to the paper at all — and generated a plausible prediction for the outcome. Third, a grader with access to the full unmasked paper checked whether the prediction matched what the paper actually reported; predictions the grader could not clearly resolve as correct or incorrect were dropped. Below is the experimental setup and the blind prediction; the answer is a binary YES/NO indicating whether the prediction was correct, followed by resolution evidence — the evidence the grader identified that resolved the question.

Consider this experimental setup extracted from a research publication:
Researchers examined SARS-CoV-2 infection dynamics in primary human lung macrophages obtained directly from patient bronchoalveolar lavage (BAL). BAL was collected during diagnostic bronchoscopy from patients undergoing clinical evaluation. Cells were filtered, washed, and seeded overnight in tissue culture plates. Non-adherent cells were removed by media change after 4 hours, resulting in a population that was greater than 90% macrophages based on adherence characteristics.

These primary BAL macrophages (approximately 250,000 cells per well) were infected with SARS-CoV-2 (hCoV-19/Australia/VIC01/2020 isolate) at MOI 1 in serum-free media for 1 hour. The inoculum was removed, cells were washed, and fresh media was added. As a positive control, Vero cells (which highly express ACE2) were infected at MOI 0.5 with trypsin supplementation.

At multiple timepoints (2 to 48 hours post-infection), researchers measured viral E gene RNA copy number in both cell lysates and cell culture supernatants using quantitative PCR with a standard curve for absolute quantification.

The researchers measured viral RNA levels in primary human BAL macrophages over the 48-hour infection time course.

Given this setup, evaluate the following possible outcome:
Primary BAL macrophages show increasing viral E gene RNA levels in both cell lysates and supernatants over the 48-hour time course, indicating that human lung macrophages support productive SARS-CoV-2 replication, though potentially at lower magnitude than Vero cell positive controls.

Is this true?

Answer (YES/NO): NO